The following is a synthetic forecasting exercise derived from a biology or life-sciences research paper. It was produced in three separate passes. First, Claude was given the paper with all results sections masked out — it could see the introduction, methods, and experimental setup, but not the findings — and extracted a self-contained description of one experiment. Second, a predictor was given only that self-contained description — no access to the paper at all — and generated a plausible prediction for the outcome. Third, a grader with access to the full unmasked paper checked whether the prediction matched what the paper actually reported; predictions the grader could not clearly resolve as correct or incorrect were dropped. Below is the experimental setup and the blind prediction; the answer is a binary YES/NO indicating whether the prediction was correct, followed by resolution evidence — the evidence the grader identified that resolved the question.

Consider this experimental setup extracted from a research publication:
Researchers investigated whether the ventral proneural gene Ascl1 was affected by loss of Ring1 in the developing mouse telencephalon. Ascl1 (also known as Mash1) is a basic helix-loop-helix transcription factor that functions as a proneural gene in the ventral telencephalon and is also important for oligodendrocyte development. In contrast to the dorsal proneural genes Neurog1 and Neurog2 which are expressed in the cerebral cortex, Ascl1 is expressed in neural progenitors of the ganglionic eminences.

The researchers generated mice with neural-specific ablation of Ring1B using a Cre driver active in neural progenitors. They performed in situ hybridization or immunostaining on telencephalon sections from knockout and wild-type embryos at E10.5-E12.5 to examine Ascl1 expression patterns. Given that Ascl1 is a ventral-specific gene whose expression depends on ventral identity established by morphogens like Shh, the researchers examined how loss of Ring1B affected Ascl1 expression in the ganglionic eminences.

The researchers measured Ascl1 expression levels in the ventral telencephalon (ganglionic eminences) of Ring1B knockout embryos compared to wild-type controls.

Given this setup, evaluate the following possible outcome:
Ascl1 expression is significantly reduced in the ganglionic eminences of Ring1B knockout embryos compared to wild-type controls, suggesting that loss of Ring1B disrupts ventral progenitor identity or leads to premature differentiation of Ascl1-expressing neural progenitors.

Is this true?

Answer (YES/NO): YES